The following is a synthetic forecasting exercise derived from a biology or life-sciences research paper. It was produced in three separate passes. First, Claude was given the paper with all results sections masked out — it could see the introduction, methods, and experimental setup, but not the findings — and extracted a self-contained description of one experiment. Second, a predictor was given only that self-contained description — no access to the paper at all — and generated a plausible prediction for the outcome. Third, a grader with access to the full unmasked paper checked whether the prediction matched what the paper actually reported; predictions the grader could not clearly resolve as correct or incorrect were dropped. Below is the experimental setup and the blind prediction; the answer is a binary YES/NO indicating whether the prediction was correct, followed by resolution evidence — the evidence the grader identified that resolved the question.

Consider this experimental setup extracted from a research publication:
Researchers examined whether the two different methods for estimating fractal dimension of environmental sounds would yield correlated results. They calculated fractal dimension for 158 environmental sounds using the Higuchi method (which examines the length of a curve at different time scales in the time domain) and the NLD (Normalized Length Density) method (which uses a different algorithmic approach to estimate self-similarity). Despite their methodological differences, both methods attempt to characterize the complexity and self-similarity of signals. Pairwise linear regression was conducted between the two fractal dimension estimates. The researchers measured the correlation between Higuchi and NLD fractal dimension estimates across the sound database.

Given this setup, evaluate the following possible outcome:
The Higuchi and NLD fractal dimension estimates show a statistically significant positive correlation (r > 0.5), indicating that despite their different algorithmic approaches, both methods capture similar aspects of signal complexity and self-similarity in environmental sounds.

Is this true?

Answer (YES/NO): YES